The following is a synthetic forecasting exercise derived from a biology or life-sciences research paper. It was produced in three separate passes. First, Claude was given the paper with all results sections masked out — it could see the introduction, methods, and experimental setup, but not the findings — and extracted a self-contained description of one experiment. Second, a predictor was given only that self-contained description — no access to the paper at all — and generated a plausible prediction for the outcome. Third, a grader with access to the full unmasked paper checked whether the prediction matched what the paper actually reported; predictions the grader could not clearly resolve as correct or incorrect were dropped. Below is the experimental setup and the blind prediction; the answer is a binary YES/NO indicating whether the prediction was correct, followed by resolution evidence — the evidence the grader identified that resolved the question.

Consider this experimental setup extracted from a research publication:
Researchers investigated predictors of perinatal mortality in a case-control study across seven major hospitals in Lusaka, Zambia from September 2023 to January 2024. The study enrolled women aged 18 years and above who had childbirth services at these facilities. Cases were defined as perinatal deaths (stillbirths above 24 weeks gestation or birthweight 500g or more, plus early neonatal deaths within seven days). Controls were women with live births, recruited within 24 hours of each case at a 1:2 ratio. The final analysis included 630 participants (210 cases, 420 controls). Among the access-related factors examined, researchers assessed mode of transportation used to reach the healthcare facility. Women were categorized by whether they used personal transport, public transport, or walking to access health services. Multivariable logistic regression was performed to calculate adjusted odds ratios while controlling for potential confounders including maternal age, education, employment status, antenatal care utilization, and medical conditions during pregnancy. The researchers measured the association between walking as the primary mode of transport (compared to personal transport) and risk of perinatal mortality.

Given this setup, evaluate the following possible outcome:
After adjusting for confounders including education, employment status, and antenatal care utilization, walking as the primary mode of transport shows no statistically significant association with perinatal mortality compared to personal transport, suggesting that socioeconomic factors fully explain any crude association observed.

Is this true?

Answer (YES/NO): NO